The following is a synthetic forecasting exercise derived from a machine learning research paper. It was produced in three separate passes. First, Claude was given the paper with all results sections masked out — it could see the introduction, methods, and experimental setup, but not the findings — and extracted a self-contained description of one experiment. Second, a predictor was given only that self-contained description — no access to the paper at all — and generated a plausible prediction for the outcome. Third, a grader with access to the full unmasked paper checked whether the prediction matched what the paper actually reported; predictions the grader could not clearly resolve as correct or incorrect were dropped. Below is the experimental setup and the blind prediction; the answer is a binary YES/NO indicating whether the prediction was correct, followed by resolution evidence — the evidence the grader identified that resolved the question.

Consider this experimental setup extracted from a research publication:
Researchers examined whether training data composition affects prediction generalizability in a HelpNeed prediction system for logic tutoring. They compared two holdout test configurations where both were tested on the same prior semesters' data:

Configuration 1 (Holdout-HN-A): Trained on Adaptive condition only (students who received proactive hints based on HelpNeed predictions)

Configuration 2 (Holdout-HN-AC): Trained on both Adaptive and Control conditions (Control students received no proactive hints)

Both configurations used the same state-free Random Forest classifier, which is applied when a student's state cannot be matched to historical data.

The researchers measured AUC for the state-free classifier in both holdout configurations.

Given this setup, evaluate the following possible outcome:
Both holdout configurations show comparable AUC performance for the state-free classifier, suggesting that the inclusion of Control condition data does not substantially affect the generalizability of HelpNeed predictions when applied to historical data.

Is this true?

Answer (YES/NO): YES